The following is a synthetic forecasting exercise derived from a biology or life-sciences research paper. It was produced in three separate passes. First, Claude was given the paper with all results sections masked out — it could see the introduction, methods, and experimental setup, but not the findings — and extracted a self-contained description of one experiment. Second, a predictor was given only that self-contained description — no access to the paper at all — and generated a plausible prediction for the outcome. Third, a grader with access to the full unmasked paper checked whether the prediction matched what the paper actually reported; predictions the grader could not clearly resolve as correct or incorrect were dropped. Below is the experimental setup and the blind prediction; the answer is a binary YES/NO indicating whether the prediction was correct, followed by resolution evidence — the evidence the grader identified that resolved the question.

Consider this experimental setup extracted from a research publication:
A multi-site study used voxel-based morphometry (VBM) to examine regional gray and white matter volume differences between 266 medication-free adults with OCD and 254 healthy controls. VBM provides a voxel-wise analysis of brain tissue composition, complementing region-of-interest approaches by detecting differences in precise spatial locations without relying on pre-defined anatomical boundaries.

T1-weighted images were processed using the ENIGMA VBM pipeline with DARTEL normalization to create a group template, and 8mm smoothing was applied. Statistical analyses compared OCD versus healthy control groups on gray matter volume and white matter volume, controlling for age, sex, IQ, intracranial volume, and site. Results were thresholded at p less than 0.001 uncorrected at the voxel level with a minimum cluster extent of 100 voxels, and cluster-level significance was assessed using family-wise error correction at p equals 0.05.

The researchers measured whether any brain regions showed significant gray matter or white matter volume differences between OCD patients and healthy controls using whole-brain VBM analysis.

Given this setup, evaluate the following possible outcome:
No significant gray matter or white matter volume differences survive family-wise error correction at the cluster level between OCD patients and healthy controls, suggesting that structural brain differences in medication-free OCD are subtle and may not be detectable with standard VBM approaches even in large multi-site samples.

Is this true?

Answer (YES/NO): YES